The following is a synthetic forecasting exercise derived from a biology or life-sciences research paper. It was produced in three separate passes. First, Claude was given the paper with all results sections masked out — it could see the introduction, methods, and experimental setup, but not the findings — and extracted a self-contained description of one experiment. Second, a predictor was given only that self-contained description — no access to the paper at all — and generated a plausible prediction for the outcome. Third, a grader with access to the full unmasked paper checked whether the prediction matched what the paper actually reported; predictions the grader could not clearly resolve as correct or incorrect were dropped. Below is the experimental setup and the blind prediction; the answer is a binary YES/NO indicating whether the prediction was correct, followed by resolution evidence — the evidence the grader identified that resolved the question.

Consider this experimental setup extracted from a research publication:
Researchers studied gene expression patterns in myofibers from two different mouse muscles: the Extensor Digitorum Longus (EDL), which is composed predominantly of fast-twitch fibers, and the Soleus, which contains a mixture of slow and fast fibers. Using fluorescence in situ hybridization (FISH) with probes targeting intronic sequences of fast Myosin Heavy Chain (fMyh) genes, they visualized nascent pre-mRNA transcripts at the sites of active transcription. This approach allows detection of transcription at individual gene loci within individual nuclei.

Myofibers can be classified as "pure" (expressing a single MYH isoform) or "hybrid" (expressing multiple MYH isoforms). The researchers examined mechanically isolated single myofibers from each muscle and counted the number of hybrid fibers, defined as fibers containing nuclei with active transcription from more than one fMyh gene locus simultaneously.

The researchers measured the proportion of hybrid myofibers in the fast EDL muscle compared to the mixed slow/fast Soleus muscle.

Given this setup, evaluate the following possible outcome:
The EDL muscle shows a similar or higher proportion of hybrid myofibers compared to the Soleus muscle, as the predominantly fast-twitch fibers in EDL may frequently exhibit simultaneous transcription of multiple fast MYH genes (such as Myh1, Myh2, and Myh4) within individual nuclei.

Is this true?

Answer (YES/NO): NO